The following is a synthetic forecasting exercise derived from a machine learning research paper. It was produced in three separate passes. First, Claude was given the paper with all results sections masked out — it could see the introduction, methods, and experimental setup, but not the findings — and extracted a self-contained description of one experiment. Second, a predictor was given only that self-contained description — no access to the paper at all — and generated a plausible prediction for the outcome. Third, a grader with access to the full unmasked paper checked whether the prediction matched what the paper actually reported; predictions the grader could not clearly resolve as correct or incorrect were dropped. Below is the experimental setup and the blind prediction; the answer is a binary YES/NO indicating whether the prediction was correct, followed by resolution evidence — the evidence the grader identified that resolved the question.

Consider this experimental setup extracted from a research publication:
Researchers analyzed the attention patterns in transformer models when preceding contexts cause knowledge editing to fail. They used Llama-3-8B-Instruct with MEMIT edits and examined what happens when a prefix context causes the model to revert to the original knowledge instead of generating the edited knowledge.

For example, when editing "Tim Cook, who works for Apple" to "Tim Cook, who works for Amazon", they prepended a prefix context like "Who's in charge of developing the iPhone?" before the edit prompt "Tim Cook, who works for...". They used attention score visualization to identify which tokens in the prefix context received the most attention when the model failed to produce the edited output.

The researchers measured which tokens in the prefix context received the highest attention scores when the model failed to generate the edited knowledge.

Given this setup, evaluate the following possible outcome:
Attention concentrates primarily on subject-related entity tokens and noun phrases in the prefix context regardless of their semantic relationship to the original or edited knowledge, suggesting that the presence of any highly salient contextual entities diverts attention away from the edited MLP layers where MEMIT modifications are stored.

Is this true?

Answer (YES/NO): NO